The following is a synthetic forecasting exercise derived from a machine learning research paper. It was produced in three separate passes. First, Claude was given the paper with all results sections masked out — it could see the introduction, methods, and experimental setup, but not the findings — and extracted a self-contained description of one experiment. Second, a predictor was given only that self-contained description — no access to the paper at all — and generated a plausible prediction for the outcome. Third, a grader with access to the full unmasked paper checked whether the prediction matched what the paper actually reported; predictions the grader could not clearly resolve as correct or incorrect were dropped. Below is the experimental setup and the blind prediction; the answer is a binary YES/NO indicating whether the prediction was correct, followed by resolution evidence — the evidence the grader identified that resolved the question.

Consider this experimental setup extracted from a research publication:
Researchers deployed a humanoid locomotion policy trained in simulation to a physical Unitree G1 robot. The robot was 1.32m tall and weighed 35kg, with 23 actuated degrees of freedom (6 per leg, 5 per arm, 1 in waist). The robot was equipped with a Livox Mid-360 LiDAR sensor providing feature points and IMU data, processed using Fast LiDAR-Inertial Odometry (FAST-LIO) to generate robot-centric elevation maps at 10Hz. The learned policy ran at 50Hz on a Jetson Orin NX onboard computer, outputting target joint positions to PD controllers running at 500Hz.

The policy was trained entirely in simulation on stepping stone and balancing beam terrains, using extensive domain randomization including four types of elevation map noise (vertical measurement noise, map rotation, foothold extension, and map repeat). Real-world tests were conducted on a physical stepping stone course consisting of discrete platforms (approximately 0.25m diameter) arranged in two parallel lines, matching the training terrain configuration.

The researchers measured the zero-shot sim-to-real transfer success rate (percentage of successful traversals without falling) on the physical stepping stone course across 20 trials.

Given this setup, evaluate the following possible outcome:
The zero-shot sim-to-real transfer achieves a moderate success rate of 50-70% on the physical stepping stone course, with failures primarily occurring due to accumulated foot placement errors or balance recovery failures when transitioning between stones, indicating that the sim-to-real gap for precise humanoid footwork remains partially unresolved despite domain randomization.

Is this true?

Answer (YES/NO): NO